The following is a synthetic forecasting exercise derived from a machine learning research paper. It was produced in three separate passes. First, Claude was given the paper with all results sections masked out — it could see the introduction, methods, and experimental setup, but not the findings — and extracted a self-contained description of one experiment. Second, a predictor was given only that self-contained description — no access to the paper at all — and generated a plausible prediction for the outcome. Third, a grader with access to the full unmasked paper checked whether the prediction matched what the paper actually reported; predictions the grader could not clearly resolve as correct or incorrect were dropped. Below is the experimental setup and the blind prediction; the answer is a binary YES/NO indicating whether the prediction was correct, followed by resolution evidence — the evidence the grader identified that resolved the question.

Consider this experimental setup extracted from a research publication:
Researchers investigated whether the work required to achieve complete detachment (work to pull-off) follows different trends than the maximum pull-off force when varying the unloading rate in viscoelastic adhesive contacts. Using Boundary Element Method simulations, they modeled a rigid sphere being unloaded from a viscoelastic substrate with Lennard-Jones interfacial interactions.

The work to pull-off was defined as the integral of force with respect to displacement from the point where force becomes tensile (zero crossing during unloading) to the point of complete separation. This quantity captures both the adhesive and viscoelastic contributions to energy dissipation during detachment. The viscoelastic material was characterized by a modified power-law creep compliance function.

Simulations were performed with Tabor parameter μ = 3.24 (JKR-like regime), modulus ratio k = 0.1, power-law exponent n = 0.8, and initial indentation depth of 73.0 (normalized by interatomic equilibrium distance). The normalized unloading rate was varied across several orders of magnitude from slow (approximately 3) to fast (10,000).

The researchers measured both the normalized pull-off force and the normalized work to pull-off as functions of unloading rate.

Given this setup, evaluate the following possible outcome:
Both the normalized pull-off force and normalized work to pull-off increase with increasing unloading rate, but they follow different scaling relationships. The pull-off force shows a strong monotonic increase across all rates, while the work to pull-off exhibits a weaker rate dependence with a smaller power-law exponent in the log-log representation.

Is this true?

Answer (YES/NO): NO